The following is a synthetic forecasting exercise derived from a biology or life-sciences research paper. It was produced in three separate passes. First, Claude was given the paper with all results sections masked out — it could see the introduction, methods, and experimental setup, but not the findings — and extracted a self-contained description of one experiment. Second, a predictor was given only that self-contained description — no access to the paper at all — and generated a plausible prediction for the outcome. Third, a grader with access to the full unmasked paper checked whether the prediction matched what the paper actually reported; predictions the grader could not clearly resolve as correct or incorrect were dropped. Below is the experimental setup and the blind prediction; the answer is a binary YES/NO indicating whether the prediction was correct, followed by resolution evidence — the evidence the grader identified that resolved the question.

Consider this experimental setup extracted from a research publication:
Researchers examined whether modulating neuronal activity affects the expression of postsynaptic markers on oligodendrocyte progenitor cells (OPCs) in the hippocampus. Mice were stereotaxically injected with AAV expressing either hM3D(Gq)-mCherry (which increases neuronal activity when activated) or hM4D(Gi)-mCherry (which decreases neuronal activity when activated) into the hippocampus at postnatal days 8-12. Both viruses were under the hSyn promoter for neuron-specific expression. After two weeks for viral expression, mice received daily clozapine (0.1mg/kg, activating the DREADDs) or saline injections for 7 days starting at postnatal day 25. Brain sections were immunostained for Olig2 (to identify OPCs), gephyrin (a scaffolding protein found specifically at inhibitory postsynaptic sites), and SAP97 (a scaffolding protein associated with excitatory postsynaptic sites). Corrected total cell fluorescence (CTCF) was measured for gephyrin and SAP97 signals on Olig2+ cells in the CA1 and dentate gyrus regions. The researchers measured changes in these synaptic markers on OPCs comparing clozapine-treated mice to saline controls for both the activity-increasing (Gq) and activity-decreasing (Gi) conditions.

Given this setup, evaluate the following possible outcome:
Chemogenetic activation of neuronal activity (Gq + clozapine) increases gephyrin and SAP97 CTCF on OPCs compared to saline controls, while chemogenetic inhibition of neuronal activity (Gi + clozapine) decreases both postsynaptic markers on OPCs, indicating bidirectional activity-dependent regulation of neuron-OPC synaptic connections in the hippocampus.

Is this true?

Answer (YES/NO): NO